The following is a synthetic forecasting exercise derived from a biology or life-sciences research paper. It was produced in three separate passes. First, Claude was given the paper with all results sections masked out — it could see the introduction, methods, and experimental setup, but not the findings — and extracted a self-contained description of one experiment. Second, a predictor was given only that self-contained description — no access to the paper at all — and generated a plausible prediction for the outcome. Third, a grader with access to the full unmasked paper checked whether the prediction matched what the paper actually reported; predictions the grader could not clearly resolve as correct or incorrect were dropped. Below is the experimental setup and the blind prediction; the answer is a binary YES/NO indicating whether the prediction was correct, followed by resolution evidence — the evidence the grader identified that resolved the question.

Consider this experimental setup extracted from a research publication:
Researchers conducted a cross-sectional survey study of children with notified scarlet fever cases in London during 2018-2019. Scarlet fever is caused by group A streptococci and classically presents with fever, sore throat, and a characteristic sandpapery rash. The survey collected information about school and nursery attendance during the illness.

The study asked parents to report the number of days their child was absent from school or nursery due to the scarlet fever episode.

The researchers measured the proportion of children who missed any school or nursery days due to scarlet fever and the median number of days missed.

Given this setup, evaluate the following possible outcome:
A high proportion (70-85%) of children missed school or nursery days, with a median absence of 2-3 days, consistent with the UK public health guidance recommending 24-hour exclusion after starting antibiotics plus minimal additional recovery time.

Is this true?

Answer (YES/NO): YES